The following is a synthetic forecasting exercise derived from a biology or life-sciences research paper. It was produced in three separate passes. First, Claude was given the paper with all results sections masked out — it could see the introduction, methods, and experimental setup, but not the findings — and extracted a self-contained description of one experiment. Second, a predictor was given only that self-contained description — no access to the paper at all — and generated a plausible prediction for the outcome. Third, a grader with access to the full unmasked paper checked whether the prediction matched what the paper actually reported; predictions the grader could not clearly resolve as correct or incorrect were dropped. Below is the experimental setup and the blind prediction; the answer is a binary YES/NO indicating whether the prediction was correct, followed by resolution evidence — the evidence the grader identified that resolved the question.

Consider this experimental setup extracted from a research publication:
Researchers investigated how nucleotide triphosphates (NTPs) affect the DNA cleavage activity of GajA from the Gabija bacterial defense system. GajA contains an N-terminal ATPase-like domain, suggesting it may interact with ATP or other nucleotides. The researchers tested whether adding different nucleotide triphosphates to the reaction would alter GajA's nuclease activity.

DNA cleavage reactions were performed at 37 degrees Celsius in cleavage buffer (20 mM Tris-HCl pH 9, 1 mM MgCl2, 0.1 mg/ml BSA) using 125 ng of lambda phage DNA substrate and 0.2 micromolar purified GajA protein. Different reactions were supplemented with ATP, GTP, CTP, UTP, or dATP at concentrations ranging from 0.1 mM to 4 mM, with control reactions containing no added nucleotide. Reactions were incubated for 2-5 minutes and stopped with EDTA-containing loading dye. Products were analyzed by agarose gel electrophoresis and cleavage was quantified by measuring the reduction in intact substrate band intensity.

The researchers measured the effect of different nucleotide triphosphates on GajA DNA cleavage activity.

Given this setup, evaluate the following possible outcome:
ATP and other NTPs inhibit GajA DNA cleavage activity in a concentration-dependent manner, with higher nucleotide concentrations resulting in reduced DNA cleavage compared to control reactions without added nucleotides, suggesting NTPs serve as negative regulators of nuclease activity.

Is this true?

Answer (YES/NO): YES